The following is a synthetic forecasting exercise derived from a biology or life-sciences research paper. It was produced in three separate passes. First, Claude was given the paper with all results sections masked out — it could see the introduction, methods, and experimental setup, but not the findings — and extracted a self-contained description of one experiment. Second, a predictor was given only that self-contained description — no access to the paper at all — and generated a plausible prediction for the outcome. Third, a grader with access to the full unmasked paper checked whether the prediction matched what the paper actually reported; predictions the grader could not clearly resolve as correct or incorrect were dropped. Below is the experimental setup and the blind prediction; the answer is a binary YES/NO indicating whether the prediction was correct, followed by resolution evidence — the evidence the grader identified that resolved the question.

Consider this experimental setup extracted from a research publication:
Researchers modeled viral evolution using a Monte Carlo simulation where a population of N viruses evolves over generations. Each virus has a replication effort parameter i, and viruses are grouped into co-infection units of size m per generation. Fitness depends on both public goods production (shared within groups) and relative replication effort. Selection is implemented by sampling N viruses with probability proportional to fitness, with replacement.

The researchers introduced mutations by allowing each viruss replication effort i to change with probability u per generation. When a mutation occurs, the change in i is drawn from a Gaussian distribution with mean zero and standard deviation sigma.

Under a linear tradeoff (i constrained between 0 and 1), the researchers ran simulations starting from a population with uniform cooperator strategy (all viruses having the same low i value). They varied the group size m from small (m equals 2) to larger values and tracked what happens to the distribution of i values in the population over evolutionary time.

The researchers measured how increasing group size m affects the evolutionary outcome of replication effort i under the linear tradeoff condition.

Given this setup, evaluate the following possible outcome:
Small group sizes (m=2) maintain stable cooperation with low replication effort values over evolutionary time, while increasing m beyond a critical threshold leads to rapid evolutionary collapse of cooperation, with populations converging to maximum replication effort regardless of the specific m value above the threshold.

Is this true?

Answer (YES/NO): NO